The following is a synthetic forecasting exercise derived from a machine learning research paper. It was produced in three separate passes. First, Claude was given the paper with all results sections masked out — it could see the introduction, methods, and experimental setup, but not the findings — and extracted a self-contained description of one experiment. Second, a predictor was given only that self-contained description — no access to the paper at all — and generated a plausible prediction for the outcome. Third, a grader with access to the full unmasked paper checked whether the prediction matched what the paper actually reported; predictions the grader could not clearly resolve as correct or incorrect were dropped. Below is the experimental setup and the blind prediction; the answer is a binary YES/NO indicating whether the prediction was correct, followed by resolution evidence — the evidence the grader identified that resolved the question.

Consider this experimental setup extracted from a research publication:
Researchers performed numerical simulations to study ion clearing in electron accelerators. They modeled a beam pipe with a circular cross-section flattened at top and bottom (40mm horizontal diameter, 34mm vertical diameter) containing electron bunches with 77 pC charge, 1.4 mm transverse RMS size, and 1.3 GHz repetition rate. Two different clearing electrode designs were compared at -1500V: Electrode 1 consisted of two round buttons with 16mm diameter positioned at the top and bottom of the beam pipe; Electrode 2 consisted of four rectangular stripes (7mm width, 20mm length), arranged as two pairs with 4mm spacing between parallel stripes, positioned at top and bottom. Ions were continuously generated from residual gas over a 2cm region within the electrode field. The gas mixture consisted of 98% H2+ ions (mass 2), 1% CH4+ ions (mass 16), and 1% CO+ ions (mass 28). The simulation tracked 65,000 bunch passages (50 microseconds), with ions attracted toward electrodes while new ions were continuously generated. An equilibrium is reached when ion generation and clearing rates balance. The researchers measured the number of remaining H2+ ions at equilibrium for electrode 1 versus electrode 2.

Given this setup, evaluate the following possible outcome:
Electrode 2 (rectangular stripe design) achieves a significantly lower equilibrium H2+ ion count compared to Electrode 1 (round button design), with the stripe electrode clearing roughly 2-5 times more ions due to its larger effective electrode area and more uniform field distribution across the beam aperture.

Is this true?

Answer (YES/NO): NO